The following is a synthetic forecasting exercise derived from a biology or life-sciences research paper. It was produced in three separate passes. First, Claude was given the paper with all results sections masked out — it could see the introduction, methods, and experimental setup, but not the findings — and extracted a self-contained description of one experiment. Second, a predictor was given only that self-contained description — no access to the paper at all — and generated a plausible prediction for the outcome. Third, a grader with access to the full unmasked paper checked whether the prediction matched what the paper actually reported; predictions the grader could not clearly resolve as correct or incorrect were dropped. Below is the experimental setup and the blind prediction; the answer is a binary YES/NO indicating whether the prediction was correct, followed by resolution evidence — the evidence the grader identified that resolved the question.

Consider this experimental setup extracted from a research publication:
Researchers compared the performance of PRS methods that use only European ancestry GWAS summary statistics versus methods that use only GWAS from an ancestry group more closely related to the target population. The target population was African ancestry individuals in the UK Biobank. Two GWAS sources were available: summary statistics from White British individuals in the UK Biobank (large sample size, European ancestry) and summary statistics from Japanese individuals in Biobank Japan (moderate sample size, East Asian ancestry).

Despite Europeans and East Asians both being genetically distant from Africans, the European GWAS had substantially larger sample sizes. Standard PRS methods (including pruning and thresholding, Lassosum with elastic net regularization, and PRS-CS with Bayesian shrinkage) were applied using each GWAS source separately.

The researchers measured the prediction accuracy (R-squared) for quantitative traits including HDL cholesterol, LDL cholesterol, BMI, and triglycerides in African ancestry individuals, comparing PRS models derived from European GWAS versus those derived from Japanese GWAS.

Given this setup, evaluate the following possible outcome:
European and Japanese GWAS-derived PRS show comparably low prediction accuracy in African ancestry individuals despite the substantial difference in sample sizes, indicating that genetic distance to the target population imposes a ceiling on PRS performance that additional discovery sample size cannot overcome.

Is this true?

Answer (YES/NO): NO